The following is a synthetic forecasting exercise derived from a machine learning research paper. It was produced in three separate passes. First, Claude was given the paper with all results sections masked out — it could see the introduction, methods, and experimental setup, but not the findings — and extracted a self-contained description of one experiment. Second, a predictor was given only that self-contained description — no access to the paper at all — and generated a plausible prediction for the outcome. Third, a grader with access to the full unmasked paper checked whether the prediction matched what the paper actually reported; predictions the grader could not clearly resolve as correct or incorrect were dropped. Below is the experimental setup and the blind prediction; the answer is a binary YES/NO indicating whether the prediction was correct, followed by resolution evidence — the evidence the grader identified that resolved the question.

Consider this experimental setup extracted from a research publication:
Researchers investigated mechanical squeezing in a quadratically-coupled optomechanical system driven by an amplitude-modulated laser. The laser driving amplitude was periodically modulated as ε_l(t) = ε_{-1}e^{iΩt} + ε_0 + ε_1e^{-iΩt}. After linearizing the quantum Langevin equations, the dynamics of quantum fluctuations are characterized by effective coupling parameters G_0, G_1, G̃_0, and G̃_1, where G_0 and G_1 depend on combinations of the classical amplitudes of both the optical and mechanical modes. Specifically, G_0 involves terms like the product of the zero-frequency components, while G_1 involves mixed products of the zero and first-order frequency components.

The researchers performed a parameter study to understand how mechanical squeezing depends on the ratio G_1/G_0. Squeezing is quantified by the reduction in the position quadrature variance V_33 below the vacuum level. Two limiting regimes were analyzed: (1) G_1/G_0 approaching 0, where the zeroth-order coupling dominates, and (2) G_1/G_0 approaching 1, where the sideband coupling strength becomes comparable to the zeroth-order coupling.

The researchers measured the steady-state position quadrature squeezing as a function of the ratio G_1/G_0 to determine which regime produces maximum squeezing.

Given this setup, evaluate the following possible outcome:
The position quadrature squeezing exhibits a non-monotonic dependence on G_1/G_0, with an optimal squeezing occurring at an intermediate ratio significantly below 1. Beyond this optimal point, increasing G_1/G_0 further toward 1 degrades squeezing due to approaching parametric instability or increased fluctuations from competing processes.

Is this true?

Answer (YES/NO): NO